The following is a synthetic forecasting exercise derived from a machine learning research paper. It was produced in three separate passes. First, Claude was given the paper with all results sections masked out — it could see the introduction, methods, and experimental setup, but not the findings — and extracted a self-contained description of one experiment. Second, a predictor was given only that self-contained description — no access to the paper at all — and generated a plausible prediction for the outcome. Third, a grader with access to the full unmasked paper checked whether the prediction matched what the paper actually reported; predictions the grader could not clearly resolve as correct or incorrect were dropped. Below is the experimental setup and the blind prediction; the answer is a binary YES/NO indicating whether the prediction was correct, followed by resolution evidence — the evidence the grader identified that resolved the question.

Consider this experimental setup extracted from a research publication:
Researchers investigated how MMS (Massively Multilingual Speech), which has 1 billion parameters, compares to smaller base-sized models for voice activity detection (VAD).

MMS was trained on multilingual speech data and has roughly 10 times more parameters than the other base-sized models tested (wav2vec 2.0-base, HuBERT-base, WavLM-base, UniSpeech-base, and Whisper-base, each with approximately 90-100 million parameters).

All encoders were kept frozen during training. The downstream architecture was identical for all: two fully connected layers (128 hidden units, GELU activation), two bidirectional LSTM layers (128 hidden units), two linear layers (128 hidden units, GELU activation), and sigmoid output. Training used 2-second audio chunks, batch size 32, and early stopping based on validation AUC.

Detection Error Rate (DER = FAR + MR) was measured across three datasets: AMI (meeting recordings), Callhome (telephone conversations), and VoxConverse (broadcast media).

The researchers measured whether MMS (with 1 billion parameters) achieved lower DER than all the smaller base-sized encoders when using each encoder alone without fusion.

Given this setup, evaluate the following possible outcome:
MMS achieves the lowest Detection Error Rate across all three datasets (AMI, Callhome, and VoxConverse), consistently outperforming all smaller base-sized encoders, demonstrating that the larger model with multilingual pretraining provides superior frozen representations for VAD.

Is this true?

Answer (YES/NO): NO